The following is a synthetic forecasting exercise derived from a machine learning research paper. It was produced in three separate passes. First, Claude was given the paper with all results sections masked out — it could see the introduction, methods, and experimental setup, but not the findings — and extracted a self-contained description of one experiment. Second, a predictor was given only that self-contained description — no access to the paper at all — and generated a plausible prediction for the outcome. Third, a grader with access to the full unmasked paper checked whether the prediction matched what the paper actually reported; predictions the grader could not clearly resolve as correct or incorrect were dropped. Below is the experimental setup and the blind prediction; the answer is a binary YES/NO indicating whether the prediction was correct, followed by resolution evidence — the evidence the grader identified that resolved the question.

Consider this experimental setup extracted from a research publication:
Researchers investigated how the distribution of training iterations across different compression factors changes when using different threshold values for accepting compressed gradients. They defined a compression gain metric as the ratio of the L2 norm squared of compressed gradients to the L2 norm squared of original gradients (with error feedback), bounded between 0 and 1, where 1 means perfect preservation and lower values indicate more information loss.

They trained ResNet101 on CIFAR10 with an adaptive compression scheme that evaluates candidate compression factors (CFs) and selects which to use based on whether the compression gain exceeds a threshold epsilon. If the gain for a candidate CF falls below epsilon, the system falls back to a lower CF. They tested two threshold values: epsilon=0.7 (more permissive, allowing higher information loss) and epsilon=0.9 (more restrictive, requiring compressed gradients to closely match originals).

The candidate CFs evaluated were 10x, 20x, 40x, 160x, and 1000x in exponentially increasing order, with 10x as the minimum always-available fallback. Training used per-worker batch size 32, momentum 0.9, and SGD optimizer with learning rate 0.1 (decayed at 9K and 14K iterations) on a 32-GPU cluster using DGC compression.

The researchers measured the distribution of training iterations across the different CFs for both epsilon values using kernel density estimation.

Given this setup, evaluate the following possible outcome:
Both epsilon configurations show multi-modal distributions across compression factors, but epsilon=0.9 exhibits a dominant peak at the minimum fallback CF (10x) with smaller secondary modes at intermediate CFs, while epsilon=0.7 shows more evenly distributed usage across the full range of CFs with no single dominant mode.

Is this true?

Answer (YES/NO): NO